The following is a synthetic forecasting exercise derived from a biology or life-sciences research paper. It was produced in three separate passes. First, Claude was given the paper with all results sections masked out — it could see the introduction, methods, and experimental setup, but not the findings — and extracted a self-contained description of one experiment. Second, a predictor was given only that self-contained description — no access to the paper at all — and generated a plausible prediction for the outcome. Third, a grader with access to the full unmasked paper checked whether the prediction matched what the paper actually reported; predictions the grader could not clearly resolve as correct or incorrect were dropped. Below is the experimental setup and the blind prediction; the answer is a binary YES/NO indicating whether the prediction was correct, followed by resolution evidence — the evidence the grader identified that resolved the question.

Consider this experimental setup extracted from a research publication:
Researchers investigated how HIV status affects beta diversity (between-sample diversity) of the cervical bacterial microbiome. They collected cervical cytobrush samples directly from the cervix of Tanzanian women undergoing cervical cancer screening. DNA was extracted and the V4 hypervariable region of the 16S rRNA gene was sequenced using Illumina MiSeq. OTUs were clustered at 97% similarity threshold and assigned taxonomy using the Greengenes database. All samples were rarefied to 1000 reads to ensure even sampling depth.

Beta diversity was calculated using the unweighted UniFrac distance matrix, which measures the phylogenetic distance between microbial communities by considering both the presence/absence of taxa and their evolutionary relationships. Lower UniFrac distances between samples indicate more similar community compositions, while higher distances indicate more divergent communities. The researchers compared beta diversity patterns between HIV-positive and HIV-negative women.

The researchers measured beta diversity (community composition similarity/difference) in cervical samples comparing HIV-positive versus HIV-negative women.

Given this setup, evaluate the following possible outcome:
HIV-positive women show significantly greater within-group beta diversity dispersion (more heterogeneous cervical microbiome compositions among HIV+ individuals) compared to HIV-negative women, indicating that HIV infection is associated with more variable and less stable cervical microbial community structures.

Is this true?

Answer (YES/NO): NO